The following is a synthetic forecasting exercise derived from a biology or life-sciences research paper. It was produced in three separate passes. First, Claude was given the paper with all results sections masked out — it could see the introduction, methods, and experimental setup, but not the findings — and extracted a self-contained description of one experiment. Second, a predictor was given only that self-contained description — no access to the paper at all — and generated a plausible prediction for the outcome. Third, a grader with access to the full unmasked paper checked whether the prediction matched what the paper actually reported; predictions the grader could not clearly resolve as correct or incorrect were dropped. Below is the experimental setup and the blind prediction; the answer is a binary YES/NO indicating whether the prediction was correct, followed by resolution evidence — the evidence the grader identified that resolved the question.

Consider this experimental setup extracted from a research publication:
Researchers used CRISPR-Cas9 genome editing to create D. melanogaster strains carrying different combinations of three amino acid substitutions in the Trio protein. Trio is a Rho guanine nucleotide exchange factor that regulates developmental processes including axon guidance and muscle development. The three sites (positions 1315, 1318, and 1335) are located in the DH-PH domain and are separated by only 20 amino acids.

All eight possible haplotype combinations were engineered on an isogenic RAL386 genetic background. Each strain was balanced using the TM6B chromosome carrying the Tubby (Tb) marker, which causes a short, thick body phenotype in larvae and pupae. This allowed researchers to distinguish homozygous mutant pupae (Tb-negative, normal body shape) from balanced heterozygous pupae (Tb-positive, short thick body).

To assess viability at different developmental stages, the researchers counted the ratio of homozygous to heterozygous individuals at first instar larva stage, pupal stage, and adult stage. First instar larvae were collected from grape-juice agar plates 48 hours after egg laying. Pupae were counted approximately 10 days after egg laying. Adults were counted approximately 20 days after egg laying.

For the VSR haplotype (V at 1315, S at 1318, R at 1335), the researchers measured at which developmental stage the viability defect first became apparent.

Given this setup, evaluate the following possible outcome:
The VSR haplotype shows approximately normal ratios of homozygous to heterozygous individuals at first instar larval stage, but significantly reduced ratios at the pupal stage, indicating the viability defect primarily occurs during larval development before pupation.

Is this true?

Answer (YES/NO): YES